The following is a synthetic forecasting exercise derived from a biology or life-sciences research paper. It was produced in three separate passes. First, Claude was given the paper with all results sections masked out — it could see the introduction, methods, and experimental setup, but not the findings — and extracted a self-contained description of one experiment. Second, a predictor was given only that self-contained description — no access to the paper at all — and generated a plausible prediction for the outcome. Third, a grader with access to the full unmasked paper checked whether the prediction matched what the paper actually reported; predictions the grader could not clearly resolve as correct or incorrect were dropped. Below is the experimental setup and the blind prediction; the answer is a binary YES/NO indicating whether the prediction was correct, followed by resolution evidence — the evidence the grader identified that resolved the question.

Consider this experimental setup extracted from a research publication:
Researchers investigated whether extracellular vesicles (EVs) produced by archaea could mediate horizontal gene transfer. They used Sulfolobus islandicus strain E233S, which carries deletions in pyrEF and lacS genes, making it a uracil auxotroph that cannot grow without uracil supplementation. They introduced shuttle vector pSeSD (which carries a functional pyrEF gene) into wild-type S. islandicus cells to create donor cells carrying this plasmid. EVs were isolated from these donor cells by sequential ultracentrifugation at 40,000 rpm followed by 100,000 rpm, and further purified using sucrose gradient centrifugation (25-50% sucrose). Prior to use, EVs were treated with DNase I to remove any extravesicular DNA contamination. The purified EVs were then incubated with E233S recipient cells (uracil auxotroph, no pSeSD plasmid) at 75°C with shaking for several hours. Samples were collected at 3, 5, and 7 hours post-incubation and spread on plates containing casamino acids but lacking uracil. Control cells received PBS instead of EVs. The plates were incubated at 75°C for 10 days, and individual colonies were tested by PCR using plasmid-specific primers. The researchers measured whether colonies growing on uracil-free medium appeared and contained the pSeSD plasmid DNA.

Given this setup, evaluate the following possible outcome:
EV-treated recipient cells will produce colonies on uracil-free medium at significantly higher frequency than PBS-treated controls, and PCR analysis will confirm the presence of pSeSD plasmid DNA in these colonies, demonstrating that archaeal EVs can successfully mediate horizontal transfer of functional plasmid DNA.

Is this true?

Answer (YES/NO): YES